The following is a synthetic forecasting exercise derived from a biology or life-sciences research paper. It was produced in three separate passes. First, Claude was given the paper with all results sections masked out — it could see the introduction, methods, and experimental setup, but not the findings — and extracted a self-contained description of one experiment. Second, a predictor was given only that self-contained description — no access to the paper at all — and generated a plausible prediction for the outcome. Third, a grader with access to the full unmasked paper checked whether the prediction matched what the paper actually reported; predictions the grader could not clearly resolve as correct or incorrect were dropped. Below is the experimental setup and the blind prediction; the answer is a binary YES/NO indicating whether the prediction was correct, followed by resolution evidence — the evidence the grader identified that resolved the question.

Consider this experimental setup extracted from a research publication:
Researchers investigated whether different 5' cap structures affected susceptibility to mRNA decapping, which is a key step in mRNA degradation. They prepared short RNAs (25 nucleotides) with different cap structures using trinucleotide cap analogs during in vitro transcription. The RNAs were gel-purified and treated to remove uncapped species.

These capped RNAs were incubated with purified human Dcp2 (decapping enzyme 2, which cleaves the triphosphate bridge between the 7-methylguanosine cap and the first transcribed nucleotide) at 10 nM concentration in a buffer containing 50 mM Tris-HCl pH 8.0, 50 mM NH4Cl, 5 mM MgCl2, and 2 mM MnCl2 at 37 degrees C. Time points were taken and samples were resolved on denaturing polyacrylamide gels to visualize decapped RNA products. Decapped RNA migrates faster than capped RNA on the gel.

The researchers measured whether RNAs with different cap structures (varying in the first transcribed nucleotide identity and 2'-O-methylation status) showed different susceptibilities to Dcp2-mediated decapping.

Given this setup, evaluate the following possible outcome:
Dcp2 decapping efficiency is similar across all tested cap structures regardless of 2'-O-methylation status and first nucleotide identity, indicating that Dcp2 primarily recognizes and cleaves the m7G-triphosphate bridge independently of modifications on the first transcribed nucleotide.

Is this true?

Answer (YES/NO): NO